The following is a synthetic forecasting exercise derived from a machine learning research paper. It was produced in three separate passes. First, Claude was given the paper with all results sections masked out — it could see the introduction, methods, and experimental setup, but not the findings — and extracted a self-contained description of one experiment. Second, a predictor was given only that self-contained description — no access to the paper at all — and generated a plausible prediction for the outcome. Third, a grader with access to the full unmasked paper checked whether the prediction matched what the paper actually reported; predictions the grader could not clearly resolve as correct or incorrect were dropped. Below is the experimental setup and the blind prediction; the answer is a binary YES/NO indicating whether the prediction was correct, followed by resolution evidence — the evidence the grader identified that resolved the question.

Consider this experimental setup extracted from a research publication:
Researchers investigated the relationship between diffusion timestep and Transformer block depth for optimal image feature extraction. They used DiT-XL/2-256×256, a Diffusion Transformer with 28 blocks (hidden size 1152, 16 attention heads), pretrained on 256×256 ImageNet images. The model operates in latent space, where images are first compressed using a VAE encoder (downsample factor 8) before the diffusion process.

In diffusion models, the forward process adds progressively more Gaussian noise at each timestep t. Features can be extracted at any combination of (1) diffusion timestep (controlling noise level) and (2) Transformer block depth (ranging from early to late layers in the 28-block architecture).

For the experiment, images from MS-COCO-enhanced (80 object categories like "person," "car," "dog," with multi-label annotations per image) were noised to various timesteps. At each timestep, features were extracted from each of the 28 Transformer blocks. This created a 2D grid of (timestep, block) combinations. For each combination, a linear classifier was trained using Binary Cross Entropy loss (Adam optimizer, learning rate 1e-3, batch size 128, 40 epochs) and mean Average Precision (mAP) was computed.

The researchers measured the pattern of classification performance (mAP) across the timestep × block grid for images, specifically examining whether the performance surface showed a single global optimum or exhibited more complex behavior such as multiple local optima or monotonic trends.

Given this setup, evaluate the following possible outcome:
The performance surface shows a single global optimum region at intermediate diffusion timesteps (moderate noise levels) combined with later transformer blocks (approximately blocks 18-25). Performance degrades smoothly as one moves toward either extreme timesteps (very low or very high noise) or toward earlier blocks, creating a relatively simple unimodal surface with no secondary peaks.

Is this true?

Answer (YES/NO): NO